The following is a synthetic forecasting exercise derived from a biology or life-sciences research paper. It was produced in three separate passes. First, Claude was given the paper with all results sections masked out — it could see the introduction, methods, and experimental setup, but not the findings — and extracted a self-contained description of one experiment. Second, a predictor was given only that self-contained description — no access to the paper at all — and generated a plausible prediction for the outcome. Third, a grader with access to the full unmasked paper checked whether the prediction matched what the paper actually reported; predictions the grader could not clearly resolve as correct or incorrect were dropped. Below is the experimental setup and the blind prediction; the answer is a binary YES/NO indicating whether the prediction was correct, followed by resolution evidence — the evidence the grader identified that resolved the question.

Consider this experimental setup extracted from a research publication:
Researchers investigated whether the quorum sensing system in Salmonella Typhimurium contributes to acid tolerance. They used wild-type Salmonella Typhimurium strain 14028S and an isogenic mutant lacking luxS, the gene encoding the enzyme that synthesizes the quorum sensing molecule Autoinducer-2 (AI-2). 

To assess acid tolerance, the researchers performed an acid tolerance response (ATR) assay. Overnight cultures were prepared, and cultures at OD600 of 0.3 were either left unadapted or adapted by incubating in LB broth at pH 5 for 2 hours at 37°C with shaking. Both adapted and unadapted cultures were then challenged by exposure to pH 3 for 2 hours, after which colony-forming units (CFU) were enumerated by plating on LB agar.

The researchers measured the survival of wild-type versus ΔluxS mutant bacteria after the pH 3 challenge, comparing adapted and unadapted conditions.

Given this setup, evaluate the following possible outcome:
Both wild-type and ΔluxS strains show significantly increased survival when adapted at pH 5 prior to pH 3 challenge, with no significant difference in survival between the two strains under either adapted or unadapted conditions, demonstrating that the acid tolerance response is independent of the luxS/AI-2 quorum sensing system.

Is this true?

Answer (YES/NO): NO